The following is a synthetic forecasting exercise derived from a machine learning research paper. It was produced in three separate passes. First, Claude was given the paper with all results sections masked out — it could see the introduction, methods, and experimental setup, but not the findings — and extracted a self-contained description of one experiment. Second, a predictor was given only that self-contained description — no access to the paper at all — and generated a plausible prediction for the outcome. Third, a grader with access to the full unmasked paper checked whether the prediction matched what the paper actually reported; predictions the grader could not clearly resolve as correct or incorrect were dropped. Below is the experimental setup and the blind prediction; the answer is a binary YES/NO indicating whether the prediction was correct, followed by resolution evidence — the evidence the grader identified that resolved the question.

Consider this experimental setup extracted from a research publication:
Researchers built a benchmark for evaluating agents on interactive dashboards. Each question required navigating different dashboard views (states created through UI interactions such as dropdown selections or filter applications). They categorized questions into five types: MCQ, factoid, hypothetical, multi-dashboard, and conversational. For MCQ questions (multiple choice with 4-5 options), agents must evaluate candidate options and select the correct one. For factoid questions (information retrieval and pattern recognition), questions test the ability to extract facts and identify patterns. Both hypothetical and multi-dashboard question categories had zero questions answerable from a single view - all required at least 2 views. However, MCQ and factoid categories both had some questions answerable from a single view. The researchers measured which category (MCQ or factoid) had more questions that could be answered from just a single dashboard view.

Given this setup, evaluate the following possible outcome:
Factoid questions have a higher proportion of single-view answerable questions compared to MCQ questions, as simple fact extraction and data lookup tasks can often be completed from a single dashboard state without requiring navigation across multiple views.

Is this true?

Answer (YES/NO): NO